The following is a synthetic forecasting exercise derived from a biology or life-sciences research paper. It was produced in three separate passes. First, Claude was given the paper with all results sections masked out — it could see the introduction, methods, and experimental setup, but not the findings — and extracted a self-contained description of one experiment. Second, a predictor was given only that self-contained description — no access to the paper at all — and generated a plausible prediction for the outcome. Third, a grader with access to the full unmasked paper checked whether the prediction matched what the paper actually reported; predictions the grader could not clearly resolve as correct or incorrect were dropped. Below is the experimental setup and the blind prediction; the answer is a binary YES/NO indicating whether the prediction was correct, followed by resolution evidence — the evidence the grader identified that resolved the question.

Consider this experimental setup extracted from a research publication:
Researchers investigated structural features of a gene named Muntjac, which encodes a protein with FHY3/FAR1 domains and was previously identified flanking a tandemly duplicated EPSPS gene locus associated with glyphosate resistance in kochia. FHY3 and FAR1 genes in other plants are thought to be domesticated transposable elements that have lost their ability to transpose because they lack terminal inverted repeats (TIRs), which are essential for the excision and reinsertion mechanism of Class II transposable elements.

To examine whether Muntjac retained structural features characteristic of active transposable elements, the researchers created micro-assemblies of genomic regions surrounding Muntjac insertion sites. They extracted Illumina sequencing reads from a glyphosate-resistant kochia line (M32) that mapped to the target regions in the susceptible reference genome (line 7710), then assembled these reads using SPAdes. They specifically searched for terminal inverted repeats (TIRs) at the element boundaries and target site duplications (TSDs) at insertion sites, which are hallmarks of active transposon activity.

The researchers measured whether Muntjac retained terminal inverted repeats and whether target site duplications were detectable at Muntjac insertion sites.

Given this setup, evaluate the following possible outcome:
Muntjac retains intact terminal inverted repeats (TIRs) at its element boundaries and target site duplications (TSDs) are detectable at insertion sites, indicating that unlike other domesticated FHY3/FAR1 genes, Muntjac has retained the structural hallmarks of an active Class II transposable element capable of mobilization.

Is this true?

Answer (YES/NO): YES